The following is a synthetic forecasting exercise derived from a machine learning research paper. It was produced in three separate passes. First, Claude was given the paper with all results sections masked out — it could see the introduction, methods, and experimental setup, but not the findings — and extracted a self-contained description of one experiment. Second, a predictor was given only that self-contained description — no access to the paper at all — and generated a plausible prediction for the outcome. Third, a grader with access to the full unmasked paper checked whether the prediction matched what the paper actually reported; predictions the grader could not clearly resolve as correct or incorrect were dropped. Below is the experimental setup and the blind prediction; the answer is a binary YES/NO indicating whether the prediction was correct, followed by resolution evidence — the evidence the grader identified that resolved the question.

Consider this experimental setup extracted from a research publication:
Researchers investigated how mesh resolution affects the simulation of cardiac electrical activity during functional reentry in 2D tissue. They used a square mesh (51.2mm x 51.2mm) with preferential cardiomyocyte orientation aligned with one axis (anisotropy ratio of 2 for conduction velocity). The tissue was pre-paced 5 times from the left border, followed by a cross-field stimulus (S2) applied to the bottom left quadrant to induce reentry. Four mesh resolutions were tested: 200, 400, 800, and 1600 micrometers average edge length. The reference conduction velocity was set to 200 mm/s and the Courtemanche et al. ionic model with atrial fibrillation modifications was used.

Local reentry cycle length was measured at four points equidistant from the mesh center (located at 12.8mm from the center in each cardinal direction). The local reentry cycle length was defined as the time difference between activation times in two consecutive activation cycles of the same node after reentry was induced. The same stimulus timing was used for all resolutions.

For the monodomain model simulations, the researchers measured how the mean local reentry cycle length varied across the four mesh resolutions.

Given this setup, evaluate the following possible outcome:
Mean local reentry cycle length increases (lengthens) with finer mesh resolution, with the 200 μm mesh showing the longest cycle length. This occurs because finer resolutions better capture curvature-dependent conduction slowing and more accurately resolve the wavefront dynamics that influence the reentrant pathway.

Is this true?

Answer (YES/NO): NO